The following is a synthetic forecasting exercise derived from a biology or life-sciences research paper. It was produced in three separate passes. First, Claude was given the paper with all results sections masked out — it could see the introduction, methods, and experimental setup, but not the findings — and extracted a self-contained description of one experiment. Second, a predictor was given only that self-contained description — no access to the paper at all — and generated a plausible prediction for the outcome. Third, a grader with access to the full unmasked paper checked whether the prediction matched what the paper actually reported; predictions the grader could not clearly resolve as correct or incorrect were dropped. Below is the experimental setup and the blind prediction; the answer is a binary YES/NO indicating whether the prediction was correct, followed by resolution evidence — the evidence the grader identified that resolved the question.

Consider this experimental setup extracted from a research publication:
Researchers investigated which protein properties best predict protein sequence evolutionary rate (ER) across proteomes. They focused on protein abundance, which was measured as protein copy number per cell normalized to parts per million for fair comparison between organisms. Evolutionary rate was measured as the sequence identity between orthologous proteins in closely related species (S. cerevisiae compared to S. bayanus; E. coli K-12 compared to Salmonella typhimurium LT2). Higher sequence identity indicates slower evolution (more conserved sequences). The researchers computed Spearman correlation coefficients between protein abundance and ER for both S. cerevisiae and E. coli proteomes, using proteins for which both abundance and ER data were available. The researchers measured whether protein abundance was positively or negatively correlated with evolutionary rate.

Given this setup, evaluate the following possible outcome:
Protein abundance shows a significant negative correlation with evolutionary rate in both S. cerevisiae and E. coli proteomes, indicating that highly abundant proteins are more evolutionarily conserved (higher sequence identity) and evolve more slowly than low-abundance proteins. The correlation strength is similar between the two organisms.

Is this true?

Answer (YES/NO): YES